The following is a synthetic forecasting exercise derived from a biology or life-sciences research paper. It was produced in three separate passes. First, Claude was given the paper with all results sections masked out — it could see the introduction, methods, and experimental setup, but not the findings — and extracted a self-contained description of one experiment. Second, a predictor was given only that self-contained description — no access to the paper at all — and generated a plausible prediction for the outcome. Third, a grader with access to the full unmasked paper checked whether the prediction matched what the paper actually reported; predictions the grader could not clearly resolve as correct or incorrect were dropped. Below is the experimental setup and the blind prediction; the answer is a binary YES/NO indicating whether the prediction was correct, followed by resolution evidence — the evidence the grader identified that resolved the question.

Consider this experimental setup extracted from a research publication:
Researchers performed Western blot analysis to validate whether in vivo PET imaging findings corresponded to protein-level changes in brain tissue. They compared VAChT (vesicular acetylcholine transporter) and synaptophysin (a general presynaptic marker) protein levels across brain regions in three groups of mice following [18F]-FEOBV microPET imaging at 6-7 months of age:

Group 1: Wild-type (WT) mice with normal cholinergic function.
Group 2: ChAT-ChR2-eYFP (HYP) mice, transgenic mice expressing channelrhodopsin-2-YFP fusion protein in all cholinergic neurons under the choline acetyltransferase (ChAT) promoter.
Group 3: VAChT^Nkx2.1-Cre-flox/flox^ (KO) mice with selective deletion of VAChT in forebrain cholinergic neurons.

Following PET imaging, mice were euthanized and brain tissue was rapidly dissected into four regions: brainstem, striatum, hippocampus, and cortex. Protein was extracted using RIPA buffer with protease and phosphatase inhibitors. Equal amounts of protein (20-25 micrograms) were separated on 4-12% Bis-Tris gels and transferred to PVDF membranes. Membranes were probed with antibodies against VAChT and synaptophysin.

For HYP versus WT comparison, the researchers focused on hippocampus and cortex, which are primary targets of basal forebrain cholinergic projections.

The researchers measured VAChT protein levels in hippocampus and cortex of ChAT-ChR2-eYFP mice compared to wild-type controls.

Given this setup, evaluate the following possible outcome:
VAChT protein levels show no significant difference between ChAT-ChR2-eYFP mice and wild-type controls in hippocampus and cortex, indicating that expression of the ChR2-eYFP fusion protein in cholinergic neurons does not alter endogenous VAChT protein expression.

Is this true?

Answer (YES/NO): NO